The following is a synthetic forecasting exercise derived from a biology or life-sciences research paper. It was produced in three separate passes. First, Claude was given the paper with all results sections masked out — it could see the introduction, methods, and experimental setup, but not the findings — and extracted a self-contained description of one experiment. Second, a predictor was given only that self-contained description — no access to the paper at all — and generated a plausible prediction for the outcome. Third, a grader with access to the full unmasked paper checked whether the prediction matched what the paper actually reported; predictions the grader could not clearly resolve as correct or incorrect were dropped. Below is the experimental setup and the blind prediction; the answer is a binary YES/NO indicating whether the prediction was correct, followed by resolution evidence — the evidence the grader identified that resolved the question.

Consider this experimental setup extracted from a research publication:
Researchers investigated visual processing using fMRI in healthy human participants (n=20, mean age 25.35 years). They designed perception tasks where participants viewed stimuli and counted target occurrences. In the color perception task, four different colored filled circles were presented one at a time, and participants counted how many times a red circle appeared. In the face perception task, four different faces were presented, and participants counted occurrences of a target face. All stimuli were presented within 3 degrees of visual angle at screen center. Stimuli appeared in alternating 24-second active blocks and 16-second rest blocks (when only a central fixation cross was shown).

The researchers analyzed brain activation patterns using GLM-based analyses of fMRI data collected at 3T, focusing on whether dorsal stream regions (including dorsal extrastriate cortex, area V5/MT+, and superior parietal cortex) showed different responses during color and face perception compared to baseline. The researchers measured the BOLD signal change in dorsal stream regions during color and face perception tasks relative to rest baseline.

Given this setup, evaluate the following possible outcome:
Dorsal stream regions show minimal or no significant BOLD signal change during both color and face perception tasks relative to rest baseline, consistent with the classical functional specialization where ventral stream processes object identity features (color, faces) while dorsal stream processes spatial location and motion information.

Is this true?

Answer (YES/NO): NO